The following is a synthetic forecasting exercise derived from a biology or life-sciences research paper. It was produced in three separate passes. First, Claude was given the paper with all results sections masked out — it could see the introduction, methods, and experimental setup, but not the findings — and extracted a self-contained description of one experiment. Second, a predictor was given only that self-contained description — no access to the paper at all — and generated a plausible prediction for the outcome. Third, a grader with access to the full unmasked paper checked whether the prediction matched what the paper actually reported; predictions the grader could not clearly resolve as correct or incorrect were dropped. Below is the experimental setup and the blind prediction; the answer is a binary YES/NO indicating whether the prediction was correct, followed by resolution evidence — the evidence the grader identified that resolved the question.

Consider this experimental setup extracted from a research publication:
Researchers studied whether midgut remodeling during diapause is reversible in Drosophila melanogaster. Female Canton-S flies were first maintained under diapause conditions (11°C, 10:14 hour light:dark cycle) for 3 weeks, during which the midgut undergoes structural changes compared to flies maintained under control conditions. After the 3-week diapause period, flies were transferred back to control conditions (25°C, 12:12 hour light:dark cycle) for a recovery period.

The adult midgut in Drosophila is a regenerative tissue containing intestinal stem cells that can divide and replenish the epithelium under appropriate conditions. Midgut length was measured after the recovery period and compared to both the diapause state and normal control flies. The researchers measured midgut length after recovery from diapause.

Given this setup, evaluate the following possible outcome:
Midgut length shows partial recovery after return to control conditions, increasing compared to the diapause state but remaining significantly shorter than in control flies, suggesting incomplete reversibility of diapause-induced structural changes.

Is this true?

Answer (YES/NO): NO